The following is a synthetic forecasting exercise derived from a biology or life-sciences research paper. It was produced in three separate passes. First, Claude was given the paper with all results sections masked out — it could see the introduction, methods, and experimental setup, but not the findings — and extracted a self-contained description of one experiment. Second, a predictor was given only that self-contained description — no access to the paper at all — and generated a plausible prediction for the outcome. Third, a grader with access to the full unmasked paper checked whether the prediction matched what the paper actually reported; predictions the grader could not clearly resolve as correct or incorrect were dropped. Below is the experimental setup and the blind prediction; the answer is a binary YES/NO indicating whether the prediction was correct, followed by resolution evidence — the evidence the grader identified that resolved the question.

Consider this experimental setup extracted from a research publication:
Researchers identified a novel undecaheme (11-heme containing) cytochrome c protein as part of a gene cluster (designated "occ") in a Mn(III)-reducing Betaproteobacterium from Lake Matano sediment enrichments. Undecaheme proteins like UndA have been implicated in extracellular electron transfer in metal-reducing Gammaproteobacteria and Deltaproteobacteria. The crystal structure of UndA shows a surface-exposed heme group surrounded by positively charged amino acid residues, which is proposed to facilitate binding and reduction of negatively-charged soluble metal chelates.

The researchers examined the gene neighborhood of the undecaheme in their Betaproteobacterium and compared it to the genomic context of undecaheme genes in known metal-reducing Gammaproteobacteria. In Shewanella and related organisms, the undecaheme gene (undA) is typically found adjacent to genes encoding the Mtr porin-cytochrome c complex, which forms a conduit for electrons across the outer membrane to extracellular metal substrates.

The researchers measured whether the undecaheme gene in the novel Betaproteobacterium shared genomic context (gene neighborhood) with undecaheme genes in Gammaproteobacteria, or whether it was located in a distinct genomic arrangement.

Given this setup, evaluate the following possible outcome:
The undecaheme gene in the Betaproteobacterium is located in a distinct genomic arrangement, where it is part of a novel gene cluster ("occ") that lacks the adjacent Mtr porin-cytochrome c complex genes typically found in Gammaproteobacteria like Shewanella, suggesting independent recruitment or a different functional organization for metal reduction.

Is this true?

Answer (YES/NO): YES